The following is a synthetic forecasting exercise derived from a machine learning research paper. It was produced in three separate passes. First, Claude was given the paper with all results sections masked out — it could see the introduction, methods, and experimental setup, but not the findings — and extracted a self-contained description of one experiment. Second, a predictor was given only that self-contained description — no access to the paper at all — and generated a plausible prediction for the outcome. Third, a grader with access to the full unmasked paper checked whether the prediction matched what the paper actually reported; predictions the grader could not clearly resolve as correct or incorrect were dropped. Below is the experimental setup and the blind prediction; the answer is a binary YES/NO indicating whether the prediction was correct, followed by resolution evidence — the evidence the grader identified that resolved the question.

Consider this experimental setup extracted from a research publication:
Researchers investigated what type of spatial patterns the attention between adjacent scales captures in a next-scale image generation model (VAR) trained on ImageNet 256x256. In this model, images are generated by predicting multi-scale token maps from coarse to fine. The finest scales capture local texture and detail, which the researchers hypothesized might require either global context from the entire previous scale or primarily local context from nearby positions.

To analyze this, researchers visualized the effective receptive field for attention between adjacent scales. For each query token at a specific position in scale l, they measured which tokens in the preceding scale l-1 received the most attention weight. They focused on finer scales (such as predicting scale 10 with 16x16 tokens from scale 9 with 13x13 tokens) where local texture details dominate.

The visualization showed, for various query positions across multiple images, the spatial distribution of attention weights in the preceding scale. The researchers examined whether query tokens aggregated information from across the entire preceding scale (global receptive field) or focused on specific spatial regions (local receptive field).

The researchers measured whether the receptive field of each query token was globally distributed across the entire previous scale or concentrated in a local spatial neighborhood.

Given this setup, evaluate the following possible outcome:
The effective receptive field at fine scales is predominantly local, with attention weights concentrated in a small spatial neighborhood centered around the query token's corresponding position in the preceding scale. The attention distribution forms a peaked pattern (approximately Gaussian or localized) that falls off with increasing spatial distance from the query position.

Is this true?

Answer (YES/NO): YES